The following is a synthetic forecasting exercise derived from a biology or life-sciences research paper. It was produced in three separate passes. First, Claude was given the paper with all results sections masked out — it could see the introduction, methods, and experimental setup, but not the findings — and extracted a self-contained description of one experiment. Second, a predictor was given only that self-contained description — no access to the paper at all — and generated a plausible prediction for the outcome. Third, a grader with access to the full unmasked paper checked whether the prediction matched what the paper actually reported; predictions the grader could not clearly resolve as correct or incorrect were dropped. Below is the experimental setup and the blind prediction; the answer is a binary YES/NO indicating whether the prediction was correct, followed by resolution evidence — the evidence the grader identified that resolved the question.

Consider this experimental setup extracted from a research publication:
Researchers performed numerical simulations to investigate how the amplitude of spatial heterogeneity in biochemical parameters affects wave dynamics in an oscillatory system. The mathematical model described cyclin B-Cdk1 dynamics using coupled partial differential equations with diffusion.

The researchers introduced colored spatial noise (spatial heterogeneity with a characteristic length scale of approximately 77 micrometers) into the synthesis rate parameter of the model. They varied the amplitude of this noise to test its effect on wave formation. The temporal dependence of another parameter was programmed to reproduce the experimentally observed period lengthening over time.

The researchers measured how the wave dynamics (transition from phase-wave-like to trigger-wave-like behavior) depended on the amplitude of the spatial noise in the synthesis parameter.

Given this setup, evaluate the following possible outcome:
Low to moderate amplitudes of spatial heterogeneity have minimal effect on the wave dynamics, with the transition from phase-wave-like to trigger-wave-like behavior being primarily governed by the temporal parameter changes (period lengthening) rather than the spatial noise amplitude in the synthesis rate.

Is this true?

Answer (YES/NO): NO